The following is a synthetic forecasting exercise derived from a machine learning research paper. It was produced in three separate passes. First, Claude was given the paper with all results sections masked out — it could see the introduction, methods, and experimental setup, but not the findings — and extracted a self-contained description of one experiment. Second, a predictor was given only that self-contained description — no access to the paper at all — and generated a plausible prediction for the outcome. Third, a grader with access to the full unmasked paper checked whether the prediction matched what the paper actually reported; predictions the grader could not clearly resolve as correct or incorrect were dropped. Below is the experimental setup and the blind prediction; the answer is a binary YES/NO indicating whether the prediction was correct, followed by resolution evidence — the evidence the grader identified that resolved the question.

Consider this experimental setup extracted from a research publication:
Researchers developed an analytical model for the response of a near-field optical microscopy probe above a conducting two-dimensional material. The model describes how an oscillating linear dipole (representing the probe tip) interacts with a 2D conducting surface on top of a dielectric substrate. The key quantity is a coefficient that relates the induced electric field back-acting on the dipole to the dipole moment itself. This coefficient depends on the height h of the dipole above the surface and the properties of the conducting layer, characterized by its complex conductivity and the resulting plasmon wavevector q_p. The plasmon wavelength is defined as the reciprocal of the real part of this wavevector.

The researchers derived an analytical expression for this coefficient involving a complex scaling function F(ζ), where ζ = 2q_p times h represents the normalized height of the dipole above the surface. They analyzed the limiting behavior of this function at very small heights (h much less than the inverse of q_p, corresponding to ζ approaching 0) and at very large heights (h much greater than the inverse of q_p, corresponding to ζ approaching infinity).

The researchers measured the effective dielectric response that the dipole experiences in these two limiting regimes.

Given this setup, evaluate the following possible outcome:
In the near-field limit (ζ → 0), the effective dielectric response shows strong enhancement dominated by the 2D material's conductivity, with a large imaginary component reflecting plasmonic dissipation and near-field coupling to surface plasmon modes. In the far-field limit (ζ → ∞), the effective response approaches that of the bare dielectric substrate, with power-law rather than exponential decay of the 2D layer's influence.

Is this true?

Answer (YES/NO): NO